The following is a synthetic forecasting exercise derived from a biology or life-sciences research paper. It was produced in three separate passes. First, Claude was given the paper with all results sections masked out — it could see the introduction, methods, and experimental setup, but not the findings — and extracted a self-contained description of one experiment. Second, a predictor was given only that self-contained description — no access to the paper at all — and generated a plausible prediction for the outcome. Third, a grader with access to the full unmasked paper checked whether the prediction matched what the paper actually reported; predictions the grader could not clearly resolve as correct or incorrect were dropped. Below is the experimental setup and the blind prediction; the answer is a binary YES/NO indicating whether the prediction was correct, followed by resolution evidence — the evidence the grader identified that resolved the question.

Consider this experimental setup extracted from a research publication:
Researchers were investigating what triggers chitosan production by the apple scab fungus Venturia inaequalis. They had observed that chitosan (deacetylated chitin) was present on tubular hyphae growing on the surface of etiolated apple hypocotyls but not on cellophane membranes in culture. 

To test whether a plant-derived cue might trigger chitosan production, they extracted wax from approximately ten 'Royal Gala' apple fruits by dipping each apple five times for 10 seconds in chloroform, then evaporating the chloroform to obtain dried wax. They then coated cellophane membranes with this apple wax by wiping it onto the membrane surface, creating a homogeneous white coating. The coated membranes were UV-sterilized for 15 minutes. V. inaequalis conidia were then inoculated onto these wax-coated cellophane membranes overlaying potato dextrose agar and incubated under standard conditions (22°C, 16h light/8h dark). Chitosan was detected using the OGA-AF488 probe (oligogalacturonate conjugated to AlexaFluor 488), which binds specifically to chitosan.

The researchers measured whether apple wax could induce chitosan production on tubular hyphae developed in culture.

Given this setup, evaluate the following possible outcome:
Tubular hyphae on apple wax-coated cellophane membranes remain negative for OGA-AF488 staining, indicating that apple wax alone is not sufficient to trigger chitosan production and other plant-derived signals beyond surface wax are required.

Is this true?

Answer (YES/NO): NO